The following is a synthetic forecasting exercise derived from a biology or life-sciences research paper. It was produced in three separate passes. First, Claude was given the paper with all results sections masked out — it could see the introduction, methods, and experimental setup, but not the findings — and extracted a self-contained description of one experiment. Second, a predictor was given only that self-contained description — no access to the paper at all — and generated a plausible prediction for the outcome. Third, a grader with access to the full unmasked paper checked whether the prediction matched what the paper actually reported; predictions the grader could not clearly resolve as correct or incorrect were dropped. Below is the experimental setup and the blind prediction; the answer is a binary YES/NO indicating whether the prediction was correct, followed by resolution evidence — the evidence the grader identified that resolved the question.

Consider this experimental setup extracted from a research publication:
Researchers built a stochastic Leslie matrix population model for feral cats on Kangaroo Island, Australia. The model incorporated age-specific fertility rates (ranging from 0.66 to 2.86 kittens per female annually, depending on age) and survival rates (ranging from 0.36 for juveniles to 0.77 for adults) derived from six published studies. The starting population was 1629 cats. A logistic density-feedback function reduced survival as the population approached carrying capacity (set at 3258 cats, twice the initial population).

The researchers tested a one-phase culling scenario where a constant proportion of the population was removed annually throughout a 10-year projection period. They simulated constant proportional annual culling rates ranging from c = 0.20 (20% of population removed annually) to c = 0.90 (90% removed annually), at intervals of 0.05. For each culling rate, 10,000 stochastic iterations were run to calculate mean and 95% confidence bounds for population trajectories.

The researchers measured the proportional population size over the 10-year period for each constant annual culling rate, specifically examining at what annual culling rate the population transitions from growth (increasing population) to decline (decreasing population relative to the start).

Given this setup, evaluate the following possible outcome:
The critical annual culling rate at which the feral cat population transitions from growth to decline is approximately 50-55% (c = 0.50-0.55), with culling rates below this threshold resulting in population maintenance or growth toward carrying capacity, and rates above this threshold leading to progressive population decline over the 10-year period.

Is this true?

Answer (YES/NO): NO